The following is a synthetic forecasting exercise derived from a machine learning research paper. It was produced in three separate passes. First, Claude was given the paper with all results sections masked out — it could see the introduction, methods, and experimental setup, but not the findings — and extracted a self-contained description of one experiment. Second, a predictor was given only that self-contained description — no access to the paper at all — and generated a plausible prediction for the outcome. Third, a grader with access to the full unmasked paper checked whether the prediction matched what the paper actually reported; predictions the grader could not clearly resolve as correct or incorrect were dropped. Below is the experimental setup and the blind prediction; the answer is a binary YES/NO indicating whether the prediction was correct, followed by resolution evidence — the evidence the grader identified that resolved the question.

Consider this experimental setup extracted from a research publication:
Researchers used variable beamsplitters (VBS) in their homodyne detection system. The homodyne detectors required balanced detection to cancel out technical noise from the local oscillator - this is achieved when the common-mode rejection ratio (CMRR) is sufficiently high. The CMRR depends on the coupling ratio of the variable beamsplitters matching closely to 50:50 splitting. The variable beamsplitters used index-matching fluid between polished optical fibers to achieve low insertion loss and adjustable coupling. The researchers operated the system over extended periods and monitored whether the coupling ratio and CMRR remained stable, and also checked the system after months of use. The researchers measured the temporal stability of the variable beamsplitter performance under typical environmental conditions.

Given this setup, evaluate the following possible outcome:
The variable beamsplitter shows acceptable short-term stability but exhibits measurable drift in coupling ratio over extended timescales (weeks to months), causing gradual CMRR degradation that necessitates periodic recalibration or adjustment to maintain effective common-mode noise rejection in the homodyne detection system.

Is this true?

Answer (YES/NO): NO